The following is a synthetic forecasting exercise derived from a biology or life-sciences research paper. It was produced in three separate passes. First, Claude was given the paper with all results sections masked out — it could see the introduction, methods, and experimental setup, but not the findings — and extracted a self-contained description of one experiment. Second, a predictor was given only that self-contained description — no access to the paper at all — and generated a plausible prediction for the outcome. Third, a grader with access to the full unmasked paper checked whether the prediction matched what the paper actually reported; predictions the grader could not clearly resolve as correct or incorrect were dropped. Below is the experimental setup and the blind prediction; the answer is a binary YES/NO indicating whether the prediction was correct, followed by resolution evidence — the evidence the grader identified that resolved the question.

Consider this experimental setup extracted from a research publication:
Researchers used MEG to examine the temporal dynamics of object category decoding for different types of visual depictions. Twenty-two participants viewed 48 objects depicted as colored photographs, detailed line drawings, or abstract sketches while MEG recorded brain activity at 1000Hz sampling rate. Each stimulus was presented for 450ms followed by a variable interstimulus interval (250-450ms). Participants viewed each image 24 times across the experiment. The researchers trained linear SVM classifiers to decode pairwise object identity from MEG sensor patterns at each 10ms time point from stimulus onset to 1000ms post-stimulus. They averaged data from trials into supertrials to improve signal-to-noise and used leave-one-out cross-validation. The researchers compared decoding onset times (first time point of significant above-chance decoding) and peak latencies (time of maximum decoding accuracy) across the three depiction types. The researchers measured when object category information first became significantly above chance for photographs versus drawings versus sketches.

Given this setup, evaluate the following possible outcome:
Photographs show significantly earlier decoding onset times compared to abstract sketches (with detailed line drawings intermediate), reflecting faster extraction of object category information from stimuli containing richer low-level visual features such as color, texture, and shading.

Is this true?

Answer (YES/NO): NO